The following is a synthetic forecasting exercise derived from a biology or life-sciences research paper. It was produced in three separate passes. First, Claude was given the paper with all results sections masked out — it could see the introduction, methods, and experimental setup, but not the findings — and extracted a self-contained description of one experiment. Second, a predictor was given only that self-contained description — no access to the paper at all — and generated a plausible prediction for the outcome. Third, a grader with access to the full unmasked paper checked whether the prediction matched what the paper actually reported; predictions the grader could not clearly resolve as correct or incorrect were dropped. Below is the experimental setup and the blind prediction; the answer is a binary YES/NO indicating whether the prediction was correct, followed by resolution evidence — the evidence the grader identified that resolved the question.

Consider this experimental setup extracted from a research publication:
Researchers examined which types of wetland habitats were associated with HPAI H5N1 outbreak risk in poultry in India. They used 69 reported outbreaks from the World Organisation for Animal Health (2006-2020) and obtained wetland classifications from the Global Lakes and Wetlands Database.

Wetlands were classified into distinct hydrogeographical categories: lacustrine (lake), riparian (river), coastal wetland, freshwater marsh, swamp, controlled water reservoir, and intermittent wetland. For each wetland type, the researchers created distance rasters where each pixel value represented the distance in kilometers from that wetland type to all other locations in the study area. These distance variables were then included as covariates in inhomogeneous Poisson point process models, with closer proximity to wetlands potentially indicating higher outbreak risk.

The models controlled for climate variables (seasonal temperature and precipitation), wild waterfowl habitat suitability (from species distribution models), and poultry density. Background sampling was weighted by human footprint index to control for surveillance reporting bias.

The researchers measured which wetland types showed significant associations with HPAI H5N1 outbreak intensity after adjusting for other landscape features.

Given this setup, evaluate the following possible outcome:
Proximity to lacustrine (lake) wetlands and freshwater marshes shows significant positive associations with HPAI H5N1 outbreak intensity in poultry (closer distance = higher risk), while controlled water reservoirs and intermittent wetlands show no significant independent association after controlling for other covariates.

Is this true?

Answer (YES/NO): NO